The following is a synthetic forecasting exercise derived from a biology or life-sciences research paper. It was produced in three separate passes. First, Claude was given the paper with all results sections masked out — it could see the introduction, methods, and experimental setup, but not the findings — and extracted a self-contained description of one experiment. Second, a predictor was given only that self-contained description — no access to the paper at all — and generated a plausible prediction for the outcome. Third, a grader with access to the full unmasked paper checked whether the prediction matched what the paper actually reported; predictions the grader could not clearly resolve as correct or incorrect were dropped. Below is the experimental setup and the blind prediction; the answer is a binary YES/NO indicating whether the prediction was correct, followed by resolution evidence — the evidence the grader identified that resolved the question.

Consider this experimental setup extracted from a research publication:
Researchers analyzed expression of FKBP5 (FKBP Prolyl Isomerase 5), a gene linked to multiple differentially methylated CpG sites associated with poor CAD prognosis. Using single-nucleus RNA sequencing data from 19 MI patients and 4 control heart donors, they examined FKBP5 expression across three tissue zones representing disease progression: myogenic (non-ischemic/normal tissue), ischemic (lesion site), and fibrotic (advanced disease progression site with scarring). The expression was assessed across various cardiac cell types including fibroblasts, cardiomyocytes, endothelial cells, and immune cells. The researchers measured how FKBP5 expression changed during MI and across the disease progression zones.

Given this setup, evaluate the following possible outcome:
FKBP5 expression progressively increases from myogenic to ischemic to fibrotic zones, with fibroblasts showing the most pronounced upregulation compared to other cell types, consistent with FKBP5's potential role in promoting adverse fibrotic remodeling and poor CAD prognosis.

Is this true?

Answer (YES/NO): NO